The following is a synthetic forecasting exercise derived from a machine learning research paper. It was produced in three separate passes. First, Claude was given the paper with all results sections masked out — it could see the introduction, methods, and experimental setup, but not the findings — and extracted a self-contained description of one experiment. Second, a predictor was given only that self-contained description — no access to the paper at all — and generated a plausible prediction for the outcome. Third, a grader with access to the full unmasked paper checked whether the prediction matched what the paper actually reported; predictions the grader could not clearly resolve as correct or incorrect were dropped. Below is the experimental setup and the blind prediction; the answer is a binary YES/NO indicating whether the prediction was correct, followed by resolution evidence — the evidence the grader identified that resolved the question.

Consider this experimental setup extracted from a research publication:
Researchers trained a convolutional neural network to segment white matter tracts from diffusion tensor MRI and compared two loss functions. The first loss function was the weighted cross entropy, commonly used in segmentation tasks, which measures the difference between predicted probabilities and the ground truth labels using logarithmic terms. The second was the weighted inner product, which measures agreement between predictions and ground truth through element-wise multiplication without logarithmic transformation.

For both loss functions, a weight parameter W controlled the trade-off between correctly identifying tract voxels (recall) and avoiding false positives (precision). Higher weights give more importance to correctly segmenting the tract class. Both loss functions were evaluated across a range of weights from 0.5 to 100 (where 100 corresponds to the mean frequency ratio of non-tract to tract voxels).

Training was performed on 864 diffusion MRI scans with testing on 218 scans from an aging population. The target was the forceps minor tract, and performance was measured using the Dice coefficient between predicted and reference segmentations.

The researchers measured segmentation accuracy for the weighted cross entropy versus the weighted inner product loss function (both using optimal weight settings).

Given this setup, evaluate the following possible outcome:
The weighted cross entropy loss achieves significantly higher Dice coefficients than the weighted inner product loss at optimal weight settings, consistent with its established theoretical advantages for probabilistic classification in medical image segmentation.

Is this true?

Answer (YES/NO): NO